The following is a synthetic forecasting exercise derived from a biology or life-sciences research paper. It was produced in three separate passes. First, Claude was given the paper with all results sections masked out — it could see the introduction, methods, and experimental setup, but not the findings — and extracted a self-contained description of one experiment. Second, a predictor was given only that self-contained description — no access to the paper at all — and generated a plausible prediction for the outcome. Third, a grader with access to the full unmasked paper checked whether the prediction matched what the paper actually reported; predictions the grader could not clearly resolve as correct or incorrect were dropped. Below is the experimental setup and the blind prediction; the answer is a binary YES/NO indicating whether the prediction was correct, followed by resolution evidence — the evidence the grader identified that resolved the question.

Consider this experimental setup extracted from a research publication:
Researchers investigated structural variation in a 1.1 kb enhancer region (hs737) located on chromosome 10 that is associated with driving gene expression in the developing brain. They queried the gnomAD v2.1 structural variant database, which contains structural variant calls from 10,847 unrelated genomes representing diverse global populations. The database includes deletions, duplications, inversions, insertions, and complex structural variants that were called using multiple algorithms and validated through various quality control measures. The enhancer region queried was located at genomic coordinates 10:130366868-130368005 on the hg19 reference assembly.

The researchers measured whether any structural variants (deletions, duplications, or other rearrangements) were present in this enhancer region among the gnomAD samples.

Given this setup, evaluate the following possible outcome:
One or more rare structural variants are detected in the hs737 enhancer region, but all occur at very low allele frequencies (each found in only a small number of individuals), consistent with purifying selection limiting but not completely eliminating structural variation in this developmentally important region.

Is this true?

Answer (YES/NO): NO